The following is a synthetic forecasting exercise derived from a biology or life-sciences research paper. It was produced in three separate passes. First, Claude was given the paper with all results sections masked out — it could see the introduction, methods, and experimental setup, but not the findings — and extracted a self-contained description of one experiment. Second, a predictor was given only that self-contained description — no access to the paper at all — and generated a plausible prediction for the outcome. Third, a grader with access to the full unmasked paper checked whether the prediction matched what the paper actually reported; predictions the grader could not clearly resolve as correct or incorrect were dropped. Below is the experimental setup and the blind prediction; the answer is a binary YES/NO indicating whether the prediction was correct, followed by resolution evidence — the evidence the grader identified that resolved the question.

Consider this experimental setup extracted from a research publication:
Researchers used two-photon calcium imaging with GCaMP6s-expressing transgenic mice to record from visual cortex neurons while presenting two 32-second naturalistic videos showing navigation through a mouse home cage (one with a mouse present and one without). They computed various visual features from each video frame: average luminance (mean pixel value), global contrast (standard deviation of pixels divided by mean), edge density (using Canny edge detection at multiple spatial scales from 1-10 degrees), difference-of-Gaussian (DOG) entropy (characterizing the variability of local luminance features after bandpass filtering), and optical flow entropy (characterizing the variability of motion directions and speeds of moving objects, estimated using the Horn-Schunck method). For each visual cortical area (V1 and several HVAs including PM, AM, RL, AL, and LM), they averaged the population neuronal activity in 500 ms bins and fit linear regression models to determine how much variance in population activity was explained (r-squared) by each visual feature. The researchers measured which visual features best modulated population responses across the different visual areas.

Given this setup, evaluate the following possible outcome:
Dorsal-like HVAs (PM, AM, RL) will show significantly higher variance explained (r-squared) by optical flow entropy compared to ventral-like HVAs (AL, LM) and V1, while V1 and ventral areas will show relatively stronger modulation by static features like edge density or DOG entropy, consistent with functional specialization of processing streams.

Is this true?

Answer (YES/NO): NO